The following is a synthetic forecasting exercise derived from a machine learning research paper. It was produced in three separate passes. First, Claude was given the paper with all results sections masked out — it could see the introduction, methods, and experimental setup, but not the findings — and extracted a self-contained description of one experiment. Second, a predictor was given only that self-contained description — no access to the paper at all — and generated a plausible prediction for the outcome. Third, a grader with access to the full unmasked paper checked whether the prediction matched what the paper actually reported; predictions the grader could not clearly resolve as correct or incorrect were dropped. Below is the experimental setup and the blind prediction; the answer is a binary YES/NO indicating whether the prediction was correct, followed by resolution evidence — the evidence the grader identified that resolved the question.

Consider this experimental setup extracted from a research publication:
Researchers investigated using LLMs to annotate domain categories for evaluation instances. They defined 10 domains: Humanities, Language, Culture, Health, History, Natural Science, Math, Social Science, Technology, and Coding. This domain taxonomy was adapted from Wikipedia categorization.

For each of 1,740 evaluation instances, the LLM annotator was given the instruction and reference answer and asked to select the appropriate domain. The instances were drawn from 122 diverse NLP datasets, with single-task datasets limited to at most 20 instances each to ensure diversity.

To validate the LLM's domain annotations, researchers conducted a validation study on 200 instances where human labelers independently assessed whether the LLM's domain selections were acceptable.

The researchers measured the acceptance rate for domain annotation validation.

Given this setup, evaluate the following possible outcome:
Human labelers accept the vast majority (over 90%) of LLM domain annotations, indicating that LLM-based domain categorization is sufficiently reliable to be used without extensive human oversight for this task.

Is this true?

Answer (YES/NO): NO